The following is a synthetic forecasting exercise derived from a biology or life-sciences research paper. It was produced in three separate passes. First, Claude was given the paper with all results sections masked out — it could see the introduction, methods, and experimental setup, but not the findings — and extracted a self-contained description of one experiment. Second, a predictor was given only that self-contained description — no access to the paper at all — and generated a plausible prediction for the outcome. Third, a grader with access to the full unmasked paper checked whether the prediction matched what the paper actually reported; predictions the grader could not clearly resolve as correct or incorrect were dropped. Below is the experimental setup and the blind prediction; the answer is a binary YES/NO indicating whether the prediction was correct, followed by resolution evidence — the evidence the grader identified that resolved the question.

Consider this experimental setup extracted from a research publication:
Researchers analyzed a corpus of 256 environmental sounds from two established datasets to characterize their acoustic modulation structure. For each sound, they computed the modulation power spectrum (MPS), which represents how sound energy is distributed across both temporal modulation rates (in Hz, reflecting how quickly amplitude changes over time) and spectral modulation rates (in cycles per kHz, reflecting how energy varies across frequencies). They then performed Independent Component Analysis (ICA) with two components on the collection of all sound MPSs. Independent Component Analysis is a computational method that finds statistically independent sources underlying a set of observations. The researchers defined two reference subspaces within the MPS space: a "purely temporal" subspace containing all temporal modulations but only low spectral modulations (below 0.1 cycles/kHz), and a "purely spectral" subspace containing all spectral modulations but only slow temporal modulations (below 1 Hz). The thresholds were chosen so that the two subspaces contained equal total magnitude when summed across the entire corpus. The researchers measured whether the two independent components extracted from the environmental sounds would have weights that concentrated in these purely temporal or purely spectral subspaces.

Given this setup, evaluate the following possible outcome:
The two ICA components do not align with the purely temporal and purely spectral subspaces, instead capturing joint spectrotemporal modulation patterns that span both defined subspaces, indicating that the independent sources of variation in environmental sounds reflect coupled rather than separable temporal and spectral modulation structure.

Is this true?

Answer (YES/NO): NO